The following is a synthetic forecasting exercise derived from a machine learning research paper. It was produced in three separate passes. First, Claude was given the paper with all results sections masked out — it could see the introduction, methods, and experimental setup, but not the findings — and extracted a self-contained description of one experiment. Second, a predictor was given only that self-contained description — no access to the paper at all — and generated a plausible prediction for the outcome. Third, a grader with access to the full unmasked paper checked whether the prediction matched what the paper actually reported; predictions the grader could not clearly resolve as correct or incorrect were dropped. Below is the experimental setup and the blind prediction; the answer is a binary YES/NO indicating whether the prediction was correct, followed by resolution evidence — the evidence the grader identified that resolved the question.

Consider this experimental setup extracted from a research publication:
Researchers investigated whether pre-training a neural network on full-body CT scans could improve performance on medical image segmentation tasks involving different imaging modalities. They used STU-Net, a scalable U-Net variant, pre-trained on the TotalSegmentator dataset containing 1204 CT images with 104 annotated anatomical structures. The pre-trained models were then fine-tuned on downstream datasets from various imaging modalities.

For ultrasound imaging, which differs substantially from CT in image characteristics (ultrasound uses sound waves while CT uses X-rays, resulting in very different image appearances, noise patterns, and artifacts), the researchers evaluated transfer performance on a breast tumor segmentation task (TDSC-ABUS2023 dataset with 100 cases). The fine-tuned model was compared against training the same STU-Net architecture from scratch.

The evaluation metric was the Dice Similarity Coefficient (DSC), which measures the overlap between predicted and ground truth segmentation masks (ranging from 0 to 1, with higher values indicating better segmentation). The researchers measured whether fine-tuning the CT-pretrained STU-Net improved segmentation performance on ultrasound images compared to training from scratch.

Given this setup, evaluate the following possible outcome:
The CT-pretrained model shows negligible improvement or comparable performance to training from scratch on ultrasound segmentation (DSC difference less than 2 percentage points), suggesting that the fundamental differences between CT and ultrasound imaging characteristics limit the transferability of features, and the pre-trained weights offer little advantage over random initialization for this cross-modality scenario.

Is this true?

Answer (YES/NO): NO